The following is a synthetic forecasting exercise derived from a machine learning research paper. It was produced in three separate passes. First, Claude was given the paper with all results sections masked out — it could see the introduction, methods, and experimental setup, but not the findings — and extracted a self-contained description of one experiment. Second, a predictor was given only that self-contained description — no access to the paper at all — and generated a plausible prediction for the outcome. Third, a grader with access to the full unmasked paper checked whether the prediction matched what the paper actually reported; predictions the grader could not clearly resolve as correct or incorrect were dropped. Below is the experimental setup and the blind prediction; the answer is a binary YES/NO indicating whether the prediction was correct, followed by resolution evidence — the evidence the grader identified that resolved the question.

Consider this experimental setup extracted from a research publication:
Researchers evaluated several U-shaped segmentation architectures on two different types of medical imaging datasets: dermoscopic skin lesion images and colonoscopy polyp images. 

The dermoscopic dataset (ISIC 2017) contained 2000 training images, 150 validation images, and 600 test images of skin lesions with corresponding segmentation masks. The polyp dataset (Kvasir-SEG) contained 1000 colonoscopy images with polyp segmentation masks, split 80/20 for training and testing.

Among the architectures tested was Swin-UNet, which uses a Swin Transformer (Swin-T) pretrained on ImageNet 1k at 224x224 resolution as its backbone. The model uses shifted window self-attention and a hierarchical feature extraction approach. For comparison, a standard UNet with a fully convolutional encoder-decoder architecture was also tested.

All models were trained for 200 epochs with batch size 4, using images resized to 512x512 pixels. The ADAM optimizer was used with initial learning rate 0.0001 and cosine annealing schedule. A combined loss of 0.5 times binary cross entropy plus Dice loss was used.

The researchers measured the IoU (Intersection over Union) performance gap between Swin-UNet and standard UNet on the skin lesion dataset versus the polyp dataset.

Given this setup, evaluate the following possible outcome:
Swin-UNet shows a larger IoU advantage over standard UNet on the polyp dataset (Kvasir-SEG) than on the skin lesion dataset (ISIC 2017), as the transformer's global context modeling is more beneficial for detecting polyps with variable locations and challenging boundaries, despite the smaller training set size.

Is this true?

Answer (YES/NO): NO